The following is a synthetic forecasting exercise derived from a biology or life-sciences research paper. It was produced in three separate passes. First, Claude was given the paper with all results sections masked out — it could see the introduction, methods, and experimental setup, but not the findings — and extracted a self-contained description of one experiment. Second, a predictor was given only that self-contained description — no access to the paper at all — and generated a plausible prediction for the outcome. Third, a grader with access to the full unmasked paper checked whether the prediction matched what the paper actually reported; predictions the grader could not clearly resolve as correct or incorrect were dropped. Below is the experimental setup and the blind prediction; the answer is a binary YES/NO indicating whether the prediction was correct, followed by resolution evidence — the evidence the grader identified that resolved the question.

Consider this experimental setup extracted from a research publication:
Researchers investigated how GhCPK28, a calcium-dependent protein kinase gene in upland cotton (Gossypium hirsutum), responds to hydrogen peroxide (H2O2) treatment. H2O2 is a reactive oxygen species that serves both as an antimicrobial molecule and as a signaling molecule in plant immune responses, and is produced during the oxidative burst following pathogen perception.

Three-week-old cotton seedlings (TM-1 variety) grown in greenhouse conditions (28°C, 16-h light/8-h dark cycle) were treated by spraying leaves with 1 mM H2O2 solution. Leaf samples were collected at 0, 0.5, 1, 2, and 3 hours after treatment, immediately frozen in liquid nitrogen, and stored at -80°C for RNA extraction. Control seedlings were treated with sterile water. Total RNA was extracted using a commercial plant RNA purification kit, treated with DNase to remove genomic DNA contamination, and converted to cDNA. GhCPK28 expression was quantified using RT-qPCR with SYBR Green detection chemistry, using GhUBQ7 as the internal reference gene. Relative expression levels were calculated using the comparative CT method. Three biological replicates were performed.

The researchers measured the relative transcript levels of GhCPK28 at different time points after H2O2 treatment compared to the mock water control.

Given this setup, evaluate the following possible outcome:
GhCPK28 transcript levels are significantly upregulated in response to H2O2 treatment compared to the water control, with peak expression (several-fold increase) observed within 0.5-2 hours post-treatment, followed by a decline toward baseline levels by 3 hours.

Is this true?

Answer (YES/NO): NO